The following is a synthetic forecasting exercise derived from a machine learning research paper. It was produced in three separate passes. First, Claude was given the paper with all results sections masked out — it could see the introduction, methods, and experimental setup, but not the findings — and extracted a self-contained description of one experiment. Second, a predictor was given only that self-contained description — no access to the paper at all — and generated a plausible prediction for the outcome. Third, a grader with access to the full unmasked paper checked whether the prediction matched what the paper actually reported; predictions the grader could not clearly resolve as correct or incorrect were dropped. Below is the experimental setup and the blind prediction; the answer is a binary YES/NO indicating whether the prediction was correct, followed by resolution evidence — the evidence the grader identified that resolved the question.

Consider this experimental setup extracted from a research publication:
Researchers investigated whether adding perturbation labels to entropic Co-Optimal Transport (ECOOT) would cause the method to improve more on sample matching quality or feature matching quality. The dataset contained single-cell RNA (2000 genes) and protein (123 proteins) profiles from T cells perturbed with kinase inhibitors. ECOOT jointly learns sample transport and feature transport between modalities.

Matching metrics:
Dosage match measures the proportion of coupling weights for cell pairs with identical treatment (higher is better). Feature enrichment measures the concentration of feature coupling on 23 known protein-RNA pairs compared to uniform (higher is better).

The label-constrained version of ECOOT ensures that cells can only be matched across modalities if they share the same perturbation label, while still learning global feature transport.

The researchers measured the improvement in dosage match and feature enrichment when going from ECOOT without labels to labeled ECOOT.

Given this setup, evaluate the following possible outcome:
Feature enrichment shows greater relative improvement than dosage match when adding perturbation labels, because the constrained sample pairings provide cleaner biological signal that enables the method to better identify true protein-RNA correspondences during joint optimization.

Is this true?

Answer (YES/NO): NO